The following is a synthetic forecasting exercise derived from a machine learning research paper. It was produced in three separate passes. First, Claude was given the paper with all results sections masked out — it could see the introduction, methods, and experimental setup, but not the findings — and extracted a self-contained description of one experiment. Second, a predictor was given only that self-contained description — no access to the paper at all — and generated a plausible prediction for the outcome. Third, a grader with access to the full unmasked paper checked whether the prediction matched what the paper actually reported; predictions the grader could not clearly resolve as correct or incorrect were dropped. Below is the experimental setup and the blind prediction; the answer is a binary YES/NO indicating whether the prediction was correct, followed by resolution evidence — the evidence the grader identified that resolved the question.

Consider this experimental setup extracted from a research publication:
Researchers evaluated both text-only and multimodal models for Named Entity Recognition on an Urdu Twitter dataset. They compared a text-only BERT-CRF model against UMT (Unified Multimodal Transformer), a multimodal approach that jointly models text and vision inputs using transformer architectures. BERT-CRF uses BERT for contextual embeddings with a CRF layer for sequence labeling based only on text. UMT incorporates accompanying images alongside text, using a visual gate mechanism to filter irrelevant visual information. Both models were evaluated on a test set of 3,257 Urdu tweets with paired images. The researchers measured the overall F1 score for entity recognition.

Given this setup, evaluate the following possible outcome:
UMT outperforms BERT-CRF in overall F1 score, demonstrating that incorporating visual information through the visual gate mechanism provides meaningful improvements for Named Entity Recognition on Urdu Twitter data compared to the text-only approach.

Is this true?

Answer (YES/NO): NO